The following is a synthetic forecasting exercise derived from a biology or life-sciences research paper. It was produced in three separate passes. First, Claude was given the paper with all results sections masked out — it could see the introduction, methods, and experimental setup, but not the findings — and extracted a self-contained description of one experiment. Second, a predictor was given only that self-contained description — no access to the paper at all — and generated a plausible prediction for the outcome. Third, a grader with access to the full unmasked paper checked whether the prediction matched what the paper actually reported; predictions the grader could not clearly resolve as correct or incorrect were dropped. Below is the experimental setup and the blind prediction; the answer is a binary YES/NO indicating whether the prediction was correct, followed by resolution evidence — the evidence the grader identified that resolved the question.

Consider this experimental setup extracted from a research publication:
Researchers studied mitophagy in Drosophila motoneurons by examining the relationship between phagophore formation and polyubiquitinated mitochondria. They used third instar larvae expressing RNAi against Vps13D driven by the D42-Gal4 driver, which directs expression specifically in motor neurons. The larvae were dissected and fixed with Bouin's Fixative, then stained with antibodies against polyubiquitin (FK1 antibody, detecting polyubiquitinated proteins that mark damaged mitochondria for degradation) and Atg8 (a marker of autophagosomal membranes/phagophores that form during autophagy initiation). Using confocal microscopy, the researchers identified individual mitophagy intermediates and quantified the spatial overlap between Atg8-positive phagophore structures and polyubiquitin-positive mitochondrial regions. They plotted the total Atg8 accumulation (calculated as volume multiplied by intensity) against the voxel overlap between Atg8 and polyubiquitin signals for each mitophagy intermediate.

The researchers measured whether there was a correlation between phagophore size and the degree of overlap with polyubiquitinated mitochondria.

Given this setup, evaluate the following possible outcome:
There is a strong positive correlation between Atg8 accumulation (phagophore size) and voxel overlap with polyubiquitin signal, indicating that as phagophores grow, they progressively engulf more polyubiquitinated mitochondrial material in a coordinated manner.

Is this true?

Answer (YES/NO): NO